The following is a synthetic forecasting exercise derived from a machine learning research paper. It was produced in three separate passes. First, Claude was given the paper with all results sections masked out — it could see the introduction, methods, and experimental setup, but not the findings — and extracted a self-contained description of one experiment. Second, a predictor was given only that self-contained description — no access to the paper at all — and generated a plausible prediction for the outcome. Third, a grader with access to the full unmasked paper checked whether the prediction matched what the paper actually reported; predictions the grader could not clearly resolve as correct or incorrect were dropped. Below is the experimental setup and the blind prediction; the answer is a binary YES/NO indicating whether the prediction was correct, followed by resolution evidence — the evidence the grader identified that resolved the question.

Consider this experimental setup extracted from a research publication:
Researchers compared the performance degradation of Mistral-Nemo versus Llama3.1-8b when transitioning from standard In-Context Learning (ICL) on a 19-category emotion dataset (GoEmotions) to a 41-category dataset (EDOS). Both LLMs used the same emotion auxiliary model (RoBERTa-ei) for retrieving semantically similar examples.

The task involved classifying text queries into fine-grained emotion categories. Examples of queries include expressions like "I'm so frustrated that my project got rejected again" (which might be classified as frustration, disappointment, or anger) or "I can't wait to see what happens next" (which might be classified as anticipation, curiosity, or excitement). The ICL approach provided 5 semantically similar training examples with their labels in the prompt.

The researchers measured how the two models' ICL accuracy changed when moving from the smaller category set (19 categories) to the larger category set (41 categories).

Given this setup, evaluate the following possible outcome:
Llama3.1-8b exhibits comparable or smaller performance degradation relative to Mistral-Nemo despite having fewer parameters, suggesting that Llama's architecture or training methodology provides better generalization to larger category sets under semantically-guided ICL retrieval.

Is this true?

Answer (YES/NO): NO